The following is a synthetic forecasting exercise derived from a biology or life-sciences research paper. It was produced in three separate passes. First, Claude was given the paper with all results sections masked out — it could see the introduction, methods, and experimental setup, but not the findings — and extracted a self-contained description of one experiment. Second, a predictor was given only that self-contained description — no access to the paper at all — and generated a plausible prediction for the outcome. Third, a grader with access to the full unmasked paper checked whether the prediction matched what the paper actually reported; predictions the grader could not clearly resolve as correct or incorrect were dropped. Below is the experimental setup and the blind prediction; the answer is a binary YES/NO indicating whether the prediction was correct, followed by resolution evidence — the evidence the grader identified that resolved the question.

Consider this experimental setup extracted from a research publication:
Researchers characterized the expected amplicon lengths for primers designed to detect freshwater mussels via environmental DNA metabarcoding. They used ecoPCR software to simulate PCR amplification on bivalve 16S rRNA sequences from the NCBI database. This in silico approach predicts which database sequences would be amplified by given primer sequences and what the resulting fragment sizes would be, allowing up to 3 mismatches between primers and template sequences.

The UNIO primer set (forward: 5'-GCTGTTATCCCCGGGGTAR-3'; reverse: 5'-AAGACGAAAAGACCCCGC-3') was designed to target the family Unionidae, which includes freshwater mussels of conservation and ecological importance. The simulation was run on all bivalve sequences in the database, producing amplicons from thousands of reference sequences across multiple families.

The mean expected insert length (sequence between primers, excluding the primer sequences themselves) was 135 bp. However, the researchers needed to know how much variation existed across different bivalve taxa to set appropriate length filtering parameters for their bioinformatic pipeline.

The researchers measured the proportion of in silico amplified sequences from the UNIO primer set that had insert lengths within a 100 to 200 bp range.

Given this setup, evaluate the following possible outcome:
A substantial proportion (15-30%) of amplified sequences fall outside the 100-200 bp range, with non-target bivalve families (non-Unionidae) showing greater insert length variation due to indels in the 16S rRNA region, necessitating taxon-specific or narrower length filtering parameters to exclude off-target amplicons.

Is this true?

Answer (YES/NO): NO